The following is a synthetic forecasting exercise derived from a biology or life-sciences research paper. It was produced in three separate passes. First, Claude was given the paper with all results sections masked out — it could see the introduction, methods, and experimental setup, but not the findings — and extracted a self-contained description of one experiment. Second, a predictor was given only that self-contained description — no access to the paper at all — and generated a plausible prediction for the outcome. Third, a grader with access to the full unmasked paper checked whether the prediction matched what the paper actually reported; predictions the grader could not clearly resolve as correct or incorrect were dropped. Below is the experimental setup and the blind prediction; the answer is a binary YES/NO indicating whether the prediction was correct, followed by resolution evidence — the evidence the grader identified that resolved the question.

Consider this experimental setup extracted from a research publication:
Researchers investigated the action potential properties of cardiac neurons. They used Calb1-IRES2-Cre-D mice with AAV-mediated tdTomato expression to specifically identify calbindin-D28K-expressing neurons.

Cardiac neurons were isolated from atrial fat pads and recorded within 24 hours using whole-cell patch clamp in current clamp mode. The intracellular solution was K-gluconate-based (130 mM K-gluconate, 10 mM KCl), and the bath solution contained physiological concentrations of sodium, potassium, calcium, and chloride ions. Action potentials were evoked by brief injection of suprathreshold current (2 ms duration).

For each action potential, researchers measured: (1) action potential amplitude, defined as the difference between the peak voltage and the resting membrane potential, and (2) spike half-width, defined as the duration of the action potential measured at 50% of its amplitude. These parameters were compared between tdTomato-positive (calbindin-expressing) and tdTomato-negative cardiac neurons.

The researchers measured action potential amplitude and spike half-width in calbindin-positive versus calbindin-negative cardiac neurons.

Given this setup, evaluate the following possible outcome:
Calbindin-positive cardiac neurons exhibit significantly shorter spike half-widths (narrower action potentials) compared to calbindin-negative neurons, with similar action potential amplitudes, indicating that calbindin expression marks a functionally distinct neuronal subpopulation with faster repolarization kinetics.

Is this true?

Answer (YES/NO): NO